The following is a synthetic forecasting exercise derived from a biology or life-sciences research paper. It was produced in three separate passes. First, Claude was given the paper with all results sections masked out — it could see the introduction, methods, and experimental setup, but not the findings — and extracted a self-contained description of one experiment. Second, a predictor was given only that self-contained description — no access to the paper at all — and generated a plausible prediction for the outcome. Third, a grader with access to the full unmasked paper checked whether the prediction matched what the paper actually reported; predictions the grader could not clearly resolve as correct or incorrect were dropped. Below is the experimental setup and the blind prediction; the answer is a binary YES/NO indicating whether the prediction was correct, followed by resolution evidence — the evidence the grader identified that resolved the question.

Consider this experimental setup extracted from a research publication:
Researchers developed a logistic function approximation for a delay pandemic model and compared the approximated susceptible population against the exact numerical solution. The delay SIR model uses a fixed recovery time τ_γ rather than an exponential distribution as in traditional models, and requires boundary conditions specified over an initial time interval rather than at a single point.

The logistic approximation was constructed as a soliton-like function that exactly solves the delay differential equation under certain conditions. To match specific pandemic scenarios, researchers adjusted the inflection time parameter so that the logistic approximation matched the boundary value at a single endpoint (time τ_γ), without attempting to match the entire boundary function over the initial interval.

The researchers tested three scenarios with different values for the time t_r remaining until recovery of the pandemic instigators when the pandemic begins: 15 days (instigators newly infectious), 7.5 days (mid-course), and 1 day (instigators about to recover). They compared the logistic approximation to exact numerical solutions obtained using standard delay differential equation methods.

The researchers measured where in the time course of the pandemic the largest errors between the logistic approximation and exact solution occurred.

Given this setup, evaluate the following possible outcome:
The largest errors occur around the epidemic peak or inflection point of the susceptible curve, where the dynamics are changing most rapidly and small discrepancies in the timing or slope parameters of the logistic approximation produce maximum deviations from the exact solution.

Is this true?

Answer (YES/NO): YES